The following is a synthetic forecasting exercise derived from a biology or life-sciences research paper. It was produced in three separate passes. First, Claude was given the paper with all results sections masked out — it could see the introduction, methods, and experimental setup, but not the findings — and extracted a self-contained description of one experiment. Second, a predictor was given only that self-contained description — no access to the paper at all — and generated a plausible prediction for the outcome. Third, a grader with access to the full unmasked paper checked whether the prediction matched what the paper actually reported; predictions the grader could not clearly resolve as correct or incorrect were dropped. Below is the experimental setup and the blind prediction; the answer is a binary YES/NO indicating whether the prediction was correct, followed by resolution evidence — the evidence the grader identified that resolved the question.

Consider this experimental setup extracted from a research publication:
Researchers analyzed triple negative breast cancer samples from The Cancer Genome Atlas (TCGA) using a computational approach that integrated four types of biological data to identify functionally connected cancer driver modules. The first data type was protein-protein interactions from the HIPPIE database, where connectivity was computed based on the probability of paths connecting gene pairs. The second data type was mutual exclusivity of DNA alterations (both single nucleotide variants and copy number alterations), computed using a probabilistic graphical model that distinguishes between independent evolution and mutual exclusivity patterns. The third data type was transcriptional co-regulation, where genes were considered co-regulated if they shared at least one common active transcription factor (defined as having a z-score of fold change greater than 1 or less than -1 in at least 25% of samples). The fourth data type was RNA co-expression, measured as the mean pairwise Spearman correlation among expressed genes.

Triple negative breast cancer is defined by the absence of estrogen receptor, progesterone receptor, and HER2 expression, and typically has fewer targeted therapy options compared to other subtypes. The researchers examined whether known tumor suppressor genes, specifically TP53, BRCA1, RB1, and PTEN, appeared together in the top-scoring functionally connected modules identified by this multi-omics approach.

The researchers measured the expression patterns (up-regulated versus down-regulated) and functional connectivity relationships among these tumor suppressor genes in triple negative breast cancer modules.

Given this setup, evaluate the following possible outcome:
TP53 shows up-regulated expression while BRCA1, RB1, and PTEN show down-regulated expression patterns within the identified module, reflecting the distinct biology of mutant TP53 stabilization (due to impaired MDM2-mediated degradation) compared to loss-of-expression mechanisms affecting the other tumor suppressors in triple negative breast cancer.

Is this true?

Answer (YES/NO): NO